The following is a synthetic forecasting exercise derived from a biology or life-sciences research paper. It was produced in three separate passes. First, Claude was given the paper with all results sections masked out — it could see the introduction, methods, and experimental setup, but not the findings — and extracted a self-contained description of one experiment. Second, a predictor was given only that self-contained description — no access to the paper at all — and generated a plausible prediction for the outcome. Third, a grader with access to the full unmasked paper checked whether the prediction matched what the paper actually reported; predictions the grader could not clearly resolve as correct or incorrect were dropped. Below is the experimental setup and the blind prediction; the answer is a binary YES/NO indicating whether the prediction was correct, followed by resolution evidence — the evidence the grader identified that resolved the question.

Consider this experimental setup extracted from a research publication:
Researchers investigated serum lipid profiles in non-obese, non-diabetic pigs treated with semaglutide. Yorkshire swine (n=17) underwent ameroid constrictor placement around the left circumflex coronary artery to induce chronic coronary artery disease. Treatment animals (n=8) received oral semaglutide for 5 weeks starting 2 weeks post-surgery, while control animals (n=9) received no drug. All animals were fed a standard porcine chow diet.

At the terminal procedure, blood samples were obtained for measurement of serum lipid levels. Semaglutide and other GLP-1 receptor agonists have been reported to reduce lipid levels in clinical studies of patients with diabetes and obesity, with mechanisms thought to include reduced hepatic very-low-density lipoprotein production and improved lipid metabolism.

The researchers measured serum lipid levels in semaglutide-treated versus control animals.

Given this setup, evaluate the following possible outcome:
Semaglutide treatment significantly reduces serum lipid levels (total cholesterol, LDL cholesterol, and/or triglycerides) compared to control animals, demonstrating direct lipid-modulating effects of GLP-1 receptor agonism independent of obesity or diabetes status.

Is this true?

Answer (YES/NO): YES